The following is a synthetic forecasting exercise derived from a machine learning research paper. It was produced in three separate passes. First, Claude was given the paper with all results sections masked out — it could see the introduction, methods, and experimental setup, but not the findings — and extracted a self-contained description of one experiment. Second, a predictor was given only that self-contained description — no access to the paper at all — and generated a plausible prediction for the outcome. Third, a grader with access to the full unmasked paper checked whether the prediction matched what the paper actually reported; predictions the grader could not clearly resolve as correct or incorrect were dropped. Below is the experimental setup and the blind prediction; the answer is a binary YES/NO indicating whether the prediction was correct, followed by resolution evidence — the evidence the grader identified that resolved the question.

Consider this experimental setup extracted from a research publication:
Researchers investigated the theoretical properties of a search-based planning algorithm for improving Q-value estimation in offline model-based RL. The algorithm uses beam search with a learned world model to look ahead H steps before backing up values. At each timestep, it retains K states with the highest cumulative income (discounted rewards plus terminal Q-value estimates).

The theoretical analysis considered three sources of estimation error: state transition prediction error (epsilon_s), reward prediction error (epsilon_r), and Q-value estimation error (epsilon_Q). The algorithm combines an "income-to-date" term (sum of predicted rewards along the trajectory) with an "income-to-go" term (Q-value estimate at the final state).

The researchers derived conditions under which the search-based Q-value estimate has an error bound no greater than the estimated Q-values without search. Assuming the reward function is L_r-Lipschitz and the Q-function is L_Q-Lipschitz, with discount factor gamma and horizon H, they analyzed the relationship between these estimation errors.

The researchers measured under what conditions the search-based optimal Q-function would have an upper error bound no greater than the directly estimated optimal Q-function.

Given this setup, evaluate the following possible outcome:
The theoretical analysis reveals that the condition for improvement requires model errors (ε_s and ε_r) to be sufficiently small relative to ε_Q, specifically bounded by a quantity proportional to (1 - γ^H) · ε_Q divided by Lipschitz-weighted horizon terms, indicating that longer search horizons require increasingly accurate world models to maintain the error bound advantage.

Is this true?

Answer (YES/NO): NO